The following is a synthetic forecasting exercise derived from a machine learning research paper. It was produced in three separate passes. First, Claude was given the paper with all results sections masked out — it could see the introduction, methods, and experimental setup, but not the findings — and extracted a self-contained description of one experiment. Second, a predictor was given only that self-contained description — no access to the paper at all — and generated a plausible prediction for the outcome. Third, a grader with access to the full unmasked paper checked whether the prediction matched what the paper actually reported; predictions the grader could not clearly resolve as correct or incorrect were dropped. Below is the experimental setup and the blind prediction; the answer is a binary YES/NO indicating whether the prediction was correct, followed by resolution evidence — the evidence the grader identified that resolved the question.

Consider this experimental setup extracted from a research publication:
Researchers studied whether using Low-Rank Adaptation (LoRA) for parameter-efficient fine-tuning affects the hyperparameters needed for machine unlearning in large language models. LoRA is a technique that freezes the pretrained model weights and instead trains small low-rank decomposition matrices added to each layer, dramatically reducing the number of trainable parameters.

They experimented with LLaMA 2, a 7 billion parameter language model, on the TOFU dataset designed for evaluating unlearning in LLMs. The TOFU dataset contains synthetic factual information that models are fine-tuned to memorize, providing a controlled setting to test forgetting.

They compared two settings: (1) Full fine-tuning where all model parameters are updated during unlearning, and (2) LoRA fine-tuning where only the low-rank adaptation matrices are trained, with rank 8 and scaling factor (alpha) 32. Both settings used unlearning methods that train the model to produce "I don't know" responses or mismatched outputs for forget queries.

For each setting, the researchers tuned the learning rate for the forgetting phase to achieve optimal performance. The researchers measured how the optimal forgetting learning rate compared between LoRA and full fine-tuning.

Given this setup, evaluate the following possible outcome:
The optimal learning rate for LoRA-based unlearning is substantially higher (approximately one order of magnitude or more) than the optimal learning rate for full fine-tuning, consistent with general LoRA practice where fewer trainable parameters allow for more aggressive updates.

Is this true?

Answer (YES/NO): YES